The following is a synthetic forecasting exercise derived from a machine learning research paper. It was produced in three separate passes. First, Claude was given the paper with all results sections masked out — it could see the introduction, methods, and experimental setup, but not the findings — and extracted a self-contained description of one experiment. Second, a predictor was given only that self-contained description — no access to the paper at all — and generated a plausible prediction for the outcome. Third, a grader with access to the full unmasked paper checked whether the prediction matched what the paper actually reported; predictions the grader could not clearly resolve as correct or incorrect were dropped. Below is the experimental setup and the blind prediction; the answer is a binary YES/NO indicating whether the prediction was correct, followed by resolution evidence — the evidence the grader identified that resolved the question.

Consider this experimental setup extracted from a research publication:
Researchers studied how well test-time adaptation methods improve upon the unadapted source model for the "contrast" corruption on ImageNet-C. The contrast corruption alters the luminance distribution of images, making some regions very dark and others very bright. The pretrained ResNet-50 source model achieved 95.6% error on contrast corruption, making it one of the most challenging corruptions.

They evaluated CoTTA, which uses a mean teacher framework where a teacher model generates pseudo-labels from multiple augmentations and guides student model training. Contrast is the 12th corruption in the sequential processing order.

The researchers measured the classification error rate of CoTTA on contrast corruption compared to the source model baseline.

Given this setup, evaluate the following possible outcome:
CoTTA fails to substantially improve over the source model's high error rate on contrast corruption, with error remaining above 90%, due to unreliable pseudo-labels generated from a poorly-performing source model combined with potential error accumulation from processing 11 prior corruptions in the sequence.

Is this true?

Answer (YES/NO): NO